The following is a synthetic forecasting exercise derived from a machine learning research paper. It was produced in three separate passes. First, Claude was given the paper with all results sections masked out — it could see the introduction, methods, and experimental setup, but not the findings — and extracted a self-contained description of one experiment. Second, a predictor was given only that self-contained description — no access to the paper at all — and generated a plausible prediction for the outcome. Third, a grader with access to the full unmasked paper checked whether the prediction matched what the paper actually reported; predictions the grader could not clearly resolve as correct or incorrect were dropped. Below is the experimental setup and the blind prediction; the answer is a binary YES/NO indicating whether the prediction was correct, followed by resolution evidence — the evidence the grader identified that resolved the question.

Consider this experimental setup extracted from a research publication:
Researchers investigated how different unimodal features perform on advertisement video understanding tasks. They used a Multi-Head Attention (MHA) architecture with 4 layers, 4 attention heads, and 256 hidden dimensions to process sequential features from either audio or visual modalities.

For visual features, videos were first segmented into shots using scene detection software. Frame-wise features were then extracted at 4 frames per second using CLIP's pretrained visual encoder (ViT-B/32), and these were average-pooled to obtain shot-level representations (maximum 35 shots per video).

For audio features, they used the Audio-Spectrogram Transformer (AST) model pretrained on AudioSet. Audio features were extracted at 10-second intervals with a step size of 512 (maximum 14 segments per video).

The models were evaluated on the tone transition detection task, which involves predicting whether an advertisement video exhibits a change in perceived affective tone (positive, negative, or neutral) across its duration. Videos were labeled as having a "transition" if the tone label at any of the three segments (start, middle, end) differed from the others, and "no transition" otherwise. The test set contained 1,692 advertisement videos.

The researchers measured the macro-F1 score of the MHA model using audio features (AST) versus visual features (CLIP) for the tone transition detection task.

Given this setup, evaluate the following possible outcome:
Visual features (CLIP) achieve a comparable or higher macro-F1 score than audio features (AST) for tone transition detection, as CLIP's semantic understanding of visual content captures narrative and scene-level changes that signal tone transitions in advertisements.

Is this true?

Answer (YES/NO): YES